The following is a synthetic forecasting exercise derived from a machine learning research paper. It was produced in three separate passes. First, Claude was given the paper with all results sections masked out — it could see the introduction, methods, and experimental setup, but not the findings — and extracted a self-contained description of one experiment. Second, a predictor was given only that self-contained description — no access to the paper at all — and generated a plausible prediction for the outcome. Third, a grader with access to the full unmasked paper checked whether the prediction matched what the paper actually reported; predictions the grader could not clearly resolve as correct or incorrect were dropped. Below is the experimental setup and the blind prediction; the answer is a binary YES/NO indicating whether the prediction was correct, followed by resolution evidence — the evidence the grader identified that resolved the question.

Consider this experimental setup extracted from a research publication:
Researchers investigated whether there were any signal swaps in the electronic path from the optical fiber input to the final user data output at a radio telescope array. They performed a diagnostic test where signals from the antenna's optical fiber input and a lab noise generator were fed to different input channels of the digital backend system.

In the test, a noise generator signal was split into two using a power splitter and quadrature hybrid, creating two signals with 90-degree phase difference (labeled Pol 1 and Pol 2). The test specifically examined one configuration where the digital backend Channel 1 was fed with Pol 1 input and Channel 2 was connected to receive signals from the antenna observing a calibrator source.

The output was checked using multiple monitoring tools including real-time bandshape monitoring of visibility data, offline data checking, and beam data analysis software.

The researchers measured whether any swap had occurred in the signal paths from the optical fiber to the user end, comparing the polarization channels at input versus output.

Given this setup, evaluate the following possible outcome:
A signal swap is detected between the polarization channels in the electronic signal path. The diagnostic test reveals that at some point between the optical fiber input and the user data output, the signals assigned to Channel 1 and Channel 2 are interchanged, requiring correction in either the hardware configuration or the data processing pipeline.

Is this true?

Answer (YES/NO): NO